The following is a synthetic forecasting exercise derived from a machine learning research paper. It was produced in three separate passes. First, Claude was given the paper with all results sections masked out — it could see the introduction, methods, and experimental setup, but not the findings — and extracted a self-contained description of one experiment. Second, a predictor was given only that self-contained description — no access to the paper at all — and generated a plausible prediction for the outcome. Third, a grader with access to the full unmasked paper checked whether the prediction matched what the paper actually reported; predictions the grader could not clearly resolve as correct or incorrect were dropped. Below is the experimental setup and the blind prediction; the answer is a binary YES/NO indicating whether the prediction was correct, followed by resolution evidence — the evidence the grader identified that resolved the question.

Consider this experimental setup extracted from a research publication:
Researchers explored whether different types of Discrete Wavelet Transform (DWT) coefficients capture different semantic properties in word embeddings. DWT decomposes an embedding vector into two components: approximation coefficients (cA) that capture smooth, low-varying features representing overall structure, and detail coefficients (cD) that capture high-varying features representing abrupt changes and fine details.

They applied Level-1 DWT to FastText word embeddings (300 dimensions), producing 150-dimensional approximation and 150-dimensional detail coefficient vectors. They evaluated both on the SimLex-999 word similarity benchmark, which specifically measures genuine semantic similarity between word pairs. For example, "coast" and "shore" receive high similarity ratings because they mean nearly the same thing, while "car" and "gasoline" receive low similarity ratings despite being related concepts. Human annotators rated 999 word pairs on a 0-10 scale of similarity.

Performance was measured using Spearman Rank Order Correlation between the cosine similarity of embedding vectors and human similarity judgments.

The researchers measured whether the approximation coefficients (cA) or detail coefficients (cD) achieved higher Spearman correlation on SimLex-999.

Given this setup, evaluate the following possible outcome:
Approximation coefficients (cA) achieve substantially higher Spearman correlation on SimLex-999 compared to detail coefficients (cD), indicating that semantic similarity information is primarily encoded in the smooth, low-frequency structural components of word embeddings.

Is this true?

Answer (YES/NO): NO